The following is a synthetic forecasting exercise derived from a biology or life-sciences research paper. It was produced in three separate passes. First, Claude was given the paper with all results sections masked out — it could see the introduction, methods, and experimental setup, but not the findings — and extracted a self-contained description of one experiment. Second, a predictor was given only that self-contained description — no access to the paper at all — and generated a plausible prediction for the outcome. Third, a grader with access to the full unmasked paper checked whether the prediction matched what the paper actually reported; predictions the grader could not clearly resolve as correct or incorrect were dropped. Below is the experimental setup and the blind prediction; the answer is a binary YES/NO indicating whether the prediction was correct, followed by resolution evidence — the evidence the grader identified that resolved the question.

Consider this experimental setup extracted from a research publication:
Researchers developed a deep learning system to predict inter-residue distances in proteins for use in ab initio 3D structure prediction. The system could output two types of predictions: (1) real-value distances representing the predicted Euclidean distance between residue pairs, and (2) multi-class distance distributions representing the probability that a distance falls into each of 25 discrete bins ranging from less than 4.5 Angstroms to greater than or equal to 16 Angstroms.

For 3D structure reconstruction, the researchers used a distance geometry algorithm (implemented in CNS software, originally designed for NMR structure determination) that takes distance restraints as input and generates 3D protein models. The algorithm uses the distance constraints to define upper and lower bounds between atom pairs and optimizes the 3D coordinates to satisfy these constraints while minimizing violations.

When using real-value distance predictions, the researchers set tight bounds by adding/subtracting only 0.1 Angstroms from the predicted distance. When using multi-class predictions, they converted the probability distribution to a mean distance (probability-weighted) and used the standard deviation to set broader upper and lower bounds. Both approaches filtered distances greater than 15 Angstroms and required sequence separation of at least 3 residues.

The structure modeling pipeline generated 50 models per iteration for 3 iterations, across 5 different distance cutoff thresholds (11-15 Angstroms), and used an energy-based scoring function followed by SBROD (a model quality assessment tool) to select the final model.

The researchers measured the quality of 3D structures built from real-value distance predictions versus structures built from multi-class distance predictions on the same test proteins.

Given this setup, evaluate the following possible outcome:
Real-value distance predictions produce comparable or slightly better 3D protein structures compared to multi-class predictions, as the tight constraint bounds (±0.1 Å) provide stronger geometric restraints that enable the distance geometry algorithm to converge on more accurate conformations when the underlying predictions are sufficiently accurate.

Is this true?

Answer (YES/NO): YES